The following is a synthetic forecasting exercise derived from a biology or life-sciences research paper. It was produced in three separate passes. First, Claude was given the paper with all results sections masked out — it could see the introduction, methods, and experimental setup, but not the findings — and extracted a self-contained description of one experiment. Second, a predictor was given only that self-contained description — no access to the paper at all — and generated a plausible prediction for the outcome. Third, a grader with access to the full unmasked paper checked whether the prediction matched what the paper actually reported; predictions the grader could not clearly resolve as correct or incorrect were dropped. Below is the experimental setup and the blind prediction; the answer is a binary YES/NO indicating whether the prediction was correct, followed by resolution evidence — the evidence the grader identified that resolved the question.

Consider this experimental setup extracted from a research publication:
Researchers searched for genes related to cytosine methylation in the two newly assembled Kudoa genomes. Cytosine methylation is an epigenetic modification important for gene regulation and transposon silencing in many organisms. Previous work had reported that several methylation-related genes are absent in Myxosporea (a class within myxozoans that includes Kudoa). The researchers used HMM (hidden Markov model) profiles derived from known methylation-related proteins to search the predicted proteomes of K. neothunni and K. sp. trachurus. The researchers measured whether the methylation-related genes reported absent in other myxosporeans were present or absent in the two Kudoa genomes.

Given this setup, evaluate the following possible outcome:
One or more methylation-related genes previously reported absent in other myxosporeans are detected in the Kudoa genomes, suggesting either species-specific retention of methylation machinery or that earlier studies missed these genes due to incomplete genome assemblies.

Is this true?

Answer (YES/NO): NO